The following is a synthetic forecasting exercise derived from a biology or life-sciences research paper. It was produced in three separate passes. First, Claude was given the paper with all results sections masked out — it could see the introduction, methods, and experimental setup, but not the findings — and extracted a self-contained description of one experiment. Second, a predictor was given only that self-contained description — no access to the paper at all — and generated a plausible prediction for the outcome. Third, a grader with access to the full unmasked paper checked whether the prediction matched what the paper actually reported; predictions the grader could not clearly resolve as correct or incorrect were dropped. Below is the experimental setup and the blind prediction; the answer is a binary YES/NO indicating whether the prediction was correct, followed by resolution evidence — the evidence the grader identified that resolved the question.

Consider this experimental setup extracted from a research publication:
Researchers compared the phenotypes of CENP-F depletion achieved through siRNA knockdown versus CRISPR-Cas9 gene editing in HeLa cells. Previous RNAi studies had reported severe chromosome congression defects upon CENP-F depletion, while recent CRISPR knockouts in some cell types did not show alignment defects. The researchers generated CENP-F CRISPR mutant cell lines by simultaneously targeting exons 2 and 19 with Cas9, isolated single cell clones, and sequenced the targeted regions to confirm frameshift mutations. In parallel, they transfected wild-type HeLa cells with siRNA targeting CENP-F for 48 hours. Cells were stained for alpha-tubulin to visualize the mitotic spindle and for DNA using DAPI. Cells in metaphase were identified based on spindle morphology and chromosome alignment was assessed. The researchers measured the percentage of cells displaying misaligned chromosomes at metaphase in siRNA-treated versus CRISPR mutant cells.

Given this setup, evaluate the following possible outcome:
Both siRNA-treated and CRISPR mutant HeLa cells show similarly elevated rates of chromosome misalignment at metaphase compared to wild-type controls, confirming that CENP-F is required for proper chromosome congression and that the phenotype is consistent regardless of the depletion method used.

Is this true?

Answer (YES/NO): YES